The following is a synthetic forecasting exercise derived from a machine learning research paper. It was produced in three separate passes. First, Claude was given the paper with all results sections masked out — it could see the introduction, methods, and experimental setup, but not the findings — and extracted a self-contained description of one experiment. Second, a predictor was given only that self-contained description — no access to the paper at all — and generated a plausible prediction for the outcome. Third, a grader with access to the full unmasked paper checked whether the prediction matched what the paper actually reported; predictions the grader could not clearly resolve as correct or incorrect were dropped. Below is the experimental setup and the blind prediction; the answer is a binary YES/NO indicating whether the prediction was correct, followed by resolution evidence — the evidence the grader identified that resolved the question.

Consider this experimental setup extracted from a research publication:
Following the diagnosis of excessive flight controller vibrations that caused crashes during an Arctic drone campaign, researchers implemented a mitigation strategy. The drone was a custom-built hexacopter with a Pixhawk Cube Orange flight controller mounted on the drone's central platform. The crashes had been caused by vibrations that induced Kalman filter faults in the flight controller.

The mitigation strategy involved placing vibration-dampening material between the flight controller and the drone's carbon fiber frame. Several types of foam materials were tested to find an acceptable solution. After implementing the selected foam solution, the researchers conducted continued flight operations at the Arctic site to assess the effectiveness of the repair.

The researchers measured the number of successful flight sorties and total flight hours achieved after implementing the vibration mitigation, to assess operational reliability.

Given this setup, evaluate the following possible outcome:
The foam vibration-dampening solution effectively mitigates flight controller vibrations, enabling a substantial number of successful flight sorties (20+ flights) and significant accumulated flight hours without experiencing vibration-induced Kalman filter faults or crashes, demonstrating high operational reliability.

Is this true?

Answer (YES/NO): YES